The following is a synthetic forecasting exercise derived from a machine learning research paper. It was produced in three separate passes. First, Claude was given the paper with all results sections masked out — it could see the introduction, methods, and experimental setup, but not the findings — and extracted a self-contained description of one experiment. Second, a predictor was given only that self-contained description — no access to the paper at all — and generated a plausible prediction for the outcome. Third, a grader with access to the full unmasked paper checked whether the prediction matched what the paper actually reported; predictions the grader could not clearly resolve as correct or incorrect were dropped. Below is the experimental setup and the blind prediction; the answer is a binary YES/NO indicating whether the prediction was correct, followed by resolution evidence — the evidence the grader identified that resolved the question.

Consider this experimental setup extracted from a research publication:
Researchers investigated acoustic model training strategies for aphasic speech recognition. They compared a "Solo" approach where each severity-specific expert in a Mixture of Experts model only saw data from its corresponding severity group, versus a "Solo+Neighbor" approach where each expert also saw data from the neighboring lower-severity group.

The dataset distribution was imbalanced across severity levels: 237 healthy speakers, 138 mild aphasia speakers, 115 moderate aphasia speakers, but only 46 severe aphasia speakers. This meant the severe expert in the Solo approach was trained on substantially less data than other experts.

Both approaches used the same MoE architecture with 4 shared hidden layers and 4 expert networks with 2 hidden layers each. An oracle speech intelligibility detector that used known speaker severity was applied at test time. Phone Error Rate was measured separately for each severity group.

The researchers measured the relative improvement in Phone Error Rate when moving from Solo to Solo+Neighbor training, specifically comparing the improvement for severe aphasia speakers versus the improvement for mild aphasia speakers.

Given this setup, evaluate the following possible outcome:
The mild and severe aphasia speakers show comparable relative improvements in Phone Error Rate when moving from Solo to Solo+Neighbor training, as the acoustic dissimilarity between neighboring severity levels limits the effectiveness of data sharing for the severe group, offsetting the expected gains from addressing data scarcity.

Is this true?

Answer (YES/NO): NO